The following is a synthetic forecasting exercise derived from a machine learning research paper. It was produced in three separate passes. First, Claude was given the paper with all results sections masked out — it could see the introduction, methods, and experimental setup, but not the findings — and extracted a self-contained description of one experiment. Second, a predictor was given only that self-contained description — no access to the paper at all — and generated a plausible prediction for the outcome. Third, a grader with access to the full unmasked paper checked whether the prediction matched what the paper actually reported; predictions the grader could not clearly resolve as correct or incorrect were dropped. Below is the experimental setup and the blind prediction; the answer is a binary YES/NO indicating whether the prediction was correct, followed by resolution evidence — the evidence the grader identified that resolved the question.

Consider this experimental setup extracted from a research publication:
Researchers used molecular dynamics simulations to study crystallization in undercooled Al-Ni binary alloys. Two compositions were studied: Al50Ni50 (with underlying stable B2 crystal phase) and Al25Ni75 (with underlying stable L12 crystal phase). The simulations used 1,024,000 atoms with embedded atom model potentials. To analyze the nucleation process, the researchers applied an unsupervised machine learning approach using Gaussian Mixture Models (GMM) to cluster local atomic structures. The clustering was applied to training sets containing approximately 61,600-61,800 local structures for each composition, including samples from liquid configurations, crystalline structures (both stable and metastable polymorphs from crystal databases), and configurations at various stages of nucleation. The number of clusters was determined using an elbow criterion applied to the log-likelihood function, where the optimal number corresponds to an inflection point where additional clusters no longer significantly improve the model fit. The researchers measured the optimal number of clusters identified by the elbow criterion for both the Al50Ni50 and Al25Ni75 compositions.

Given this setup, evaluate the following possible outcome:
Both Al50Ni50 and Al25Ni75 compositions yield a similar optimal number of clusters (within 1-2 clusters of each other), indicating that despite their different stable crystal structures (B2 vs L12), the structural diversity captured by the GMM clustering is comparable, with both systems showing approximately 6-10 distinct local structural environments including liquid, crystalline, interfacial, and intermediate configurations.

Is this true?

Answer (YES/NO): NO